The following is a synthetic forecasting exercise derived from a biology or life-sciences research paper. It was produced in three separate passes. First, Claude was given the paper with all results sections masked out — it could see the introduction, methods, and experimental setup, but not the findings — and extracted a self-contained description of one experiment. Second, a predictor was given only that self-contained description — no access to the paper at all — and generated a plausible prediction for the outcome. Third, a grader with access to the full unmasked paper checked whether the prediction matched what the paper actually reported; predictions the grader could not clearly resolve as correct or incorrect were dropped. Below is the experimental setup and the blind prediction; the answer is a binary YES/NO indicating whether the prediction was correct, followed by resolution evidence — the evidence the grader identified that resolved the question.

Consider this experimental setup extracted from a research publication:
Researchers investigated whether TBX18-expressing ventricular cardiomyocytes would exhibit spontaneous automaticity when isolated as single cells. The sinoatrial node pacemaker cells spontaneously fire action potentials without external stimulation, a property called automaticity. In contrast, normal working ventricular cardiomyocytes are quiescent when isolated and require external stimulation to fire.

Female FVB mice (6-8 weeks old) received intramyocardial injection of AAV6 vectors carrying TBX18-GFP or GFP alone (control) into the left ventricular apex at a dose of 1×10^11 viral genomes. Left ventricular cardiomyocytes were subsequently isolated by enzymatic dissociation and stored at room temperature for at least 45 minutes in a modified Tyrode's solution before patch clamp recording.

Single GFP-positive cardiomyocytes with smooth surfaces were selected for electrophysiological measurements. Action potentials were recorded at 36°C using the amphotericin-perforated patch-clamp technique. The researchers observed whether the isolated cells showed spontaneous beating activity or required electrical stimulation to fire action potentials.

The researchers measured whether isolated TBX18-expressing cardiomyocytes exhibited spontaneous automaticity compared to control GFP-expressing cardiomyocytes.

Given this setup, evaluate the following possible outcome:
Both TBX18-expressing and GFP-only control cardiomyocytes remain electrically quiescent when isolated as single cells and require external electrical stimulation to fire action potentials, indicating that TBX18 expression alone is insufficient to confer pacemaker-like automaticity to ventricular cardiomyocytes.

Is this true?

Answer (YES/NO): NO